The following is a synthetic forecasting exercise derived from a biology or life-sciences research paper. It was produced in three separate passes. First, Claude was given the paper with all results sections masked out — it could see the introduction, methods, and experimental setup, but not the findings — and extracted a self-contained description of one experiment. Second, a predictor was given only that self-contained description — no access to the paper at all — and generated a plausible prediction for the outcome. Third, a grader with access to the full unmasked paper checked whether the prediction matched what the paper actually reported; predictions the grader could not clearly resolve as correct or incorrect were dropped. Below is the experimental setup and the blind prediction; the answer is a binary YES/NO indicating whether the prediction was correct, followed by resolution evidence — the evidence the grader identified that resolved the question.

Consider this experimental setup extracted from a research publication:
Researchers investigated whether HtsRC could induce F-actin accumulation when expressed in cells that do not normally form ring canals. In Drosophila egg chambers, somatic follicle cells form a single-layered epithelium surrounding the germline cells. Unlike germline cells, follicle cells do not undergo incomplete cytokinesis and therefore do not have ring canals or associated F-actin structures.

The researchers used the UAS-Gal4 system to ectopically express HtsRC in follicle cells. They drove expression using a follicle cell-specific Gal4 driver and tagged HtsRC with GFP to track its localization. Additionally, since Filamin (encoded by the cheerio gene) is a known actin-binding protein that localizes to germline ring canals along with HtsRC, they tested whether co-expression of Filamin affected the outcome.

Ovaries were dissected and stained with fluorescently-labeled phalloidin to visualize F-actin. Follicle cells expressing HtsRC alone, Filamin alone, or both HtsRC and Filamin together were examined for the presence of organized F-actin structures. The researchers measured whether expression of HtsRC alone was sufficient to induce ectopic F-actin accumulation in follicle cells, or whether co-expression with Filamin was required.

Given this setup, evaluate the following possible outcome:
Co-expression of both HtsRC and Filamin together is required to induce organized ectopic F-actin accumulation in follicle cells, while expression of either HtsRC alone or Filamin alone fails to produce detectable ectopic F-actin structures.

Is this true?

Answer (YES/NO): NO